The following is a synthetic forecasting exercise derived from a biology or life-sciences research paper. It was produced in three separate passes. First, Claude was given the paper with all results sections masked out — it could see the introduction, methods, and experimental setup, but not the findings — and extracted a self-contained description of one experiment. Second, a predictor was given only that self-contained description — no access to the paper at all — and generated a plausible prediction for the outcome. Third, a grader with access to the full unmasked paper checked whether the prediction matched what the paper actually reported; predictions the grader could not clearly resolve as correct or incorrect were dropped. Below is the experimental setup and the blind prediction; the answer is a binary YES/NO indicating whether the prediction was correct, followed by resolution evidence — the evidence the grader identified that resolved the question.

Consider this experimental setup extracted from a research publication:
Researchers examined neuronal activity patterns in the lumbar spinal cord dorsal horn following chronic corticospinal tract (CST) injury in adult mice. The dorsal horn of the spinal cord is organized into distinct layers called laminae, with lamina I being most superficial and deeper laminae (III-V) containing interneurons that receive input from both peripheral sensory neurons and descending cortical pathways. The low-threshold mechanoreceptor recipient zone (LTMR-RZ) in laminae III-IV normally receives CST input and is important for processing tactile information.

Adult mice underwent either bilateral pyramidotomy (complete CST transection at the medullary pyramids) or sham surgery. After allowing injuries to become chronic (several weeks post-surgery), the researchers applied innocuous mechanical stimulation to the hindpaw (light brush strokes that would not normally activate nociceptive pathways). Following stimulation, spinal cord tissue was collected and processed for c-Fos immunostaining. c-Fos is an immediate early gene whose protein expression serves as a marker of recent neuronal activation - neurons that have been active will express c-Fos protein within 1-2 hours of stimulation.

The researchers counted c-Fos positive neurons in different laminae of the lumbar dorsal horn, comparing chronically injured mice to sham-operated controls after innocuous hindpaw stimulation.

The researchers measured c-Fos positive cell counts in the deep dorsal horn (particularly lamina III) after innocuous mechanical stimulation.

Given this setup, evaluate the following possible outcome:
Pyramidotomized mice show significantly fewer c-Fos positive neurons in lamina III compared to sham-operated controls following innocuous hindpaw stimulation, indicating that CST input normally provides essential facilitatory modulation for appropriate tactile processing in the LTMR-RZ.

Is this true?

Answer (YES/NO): NO